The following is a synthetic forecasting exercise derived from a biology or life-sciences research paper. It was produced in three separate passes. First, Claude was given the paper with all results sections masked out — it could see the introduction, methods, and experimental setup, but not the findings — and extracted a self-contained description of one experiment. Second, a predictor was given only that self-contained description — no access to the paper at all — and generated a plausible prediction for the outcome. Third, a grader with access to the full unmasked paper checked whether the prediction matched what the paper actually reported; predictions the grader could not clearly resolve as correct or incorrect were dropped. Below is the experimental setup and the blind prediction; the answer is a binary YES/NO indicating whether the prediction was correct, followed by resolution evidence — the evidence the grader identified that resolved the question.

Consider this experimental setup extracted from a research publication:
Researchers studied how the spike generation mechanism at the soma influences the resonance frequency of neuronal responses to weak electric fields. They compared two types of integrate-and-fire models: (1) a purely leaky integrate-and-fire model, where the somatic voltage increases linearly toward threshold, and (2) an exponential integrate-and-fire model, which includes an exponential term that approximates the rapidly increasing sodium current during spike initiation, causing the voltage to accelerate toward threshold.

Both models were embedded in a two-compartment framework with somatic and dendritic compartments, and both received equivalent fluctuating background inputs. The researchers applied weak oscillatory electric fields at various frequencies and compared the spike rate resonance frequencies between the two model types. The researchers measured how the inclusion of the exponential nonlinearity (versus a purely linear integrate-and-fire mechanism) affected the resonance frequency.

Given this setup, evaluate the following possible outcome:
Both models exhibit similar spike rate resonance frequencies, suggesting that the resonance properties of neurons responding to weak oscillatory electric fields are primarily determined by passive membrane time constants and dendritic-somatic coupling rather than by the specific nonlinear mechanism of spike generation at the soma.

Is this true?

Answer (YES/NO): NO